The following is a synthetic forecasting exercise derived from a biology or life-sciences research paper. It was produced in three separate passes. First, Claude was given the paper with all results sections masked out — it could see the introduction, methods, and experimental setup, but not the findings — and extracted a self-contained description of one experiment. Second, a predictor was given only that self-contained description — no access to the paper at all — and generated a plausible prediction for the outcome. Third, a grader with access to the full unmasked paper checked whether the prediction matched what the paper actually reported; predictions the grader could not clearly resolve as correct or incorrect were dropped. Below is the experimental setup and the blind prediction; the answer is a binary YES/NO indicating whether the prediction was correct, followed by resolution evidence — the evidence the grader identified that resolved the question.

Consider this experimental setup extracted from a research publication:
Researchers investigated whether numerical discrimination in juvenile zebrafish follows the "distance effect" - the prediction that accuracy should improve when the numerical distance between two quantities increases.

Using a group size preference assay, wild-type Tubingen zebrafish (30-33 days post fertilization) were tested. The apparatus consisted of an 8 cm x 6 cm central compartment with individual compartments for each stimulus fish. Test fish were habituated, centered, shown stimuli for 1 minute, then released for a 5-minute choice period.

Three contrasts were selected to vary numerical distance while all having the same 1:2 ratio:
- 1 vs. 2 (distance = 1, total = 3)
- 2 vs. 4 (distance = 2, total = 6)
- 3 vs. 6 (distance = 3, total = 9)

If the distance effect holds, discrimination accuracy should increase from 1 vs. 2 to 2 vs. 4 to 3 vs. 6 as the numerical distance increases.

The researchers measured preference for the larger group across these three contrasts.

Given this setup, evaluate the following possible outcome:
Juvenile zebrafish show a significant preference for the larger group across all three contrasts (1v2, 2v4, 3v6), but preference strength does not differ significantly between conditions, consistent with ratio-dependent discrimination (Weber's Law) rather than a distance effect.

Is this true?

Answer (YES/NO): NO